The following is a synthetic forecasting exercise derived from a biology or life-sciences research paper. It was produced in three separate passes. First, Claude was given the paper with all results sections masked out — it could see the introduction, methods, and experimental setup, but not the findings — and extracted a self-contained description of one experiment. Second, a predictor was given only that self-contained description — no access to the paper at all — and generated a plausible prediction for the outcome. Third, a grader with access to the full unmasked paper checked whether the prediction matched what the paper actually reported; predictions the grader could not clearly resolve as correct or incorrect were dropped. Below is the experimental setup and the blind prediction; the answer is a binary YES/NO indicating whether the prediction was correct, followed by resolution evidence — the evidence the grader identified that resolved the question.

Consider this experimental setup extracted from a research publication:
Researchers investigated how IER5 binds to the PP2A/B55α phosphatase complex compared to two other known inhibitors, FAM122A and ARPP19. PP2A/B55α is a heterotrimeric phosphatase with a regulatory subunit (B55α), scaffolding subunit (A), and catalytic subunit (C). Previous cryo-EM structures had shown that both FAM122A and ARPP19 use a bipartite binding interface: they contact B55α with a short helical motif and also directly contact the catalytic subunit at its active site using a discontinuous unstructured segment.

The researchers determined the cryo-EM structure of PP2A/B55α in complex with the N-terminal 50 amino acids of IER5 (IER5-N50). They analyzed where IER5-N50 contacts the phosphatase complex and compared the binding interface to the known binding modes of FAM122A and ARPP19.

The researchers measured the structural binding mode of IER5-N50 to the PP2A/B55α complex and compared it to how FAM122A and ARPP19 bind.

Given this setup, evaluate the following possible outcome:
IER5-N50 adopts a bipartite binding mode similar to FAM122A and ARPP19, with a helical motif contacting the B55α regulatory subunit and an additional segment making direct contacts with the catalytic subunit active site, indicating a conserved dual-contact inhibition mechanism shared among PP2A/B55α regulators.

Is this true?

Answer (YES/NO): NO